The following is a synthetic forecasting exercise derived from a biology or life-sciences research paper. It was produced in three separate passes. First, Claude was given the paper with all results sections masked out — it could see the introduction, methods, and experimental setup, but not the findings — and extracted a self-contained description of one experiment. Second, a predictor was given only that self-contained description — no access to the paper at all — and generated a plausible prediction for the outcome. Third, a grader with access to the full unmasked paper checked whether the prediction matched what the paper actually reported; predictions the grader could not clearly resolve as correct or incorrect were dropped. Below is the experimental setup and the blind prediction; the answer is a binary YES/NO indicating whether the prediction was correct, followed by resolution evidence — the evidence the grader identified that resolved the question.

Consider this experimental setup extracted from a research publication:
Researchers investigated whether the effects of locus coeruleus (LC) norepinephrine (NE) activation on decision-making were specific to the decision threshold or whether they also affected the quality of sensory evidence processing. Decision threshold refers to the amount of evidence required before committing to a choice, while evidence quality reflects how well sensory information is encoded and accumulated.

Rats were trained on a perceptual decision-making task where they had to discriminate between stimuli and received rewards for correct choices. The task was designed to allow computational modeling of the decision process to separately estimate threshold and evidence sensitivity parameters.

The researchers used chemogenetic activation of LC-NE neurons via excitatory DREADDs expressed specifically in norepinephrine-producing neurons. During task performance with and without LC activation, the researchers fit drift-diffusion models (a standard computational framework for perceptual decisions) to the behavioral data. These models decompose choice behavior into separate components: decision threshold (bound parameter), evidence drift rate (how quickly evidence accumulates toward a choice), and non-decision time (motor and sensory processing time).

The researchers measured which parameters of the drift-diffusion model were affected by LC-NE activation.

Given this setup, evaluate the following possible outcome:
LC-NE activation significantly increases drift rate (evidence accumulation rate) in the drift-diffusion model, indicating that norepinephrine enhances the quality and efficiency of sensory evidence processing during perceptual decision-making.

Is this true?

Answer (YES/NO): NO